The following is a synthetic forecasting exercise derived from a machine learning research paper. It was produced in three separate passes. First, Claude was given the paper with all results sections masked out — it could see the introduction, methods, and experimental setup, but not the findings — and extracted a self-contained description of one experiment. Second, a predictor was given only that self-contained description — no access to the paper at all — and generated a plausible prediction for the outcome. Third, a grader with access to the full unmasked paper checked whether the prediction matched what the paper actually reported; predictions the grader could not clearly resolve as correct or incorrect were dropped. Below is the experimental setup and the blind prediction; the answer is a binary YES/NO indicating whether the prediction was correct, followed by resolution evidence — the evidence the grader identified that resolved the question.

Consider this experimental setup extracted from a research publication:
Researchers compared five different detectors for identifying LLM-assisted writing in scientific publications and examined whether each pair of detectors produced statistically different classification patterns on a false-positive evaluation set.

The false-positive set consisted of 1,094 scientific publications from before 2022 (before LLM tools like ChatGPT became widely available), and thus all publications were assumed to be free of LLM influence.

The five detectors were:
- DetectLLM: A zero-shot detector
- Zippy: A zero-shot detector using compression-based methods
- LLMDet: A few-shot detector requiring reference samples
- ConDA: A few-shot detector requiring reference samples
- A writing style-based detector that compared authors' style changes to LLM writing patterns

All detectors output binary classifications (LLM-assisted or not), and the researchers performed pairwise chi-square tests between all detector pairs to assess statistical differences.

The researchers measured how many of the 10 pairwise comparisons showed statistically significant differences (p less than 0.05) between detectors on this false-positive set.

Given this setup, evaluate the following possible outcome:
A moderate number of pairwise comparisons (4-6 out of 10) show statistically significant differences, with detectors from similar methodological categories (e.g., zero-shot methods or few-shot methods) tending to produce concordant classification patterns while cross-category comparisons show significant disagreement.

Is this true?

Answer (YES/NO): NO